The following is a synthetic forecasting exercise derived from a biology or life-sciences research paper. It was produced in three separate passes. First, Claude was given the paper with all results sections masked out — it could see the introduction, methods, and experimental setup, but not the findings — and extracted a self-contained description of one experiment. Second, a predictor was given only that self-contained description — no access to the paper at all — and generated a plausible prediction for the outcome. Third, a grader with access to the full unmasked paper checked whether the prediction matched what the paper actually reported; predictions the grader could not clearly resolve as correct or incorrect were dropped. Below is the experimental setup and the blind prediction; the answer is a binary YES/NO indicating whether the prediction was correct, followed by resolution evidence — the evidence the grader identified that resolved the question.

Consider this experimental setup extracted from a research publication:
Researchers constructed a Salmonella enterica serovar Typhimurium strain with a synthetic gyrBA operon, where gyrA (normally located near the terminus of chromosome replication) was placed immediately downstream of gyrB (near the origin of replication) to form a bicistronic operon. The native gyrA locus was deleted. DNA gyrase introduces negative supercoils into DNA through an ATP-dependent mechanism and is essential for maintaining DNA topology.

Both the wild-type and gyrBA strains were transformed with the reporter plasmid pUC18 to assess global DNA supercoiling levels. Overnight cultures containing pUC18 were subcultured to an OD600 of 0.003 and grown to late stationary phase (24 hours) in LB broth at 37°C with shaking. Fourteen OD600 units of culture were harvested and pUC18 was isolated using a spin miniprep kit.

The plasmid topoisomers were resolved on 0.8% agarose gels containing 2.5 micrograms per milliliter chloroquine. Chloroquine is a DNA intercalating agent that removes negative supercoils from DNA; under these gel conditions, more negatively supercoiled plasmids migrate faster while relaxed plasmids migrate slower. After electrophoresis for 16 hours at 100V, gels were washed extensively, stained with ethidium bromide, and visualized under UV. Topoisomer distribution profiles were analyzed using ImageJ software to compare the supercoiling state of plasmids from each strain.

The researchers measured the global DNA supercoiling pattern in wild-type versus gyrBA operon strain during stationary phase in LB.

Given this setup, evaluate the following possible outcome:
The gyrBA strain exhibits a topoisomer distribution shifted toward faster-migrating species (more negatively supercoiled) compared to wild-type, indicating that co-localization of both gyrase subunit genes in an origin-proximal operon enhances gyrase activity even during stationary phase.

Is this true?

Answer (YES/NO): NO